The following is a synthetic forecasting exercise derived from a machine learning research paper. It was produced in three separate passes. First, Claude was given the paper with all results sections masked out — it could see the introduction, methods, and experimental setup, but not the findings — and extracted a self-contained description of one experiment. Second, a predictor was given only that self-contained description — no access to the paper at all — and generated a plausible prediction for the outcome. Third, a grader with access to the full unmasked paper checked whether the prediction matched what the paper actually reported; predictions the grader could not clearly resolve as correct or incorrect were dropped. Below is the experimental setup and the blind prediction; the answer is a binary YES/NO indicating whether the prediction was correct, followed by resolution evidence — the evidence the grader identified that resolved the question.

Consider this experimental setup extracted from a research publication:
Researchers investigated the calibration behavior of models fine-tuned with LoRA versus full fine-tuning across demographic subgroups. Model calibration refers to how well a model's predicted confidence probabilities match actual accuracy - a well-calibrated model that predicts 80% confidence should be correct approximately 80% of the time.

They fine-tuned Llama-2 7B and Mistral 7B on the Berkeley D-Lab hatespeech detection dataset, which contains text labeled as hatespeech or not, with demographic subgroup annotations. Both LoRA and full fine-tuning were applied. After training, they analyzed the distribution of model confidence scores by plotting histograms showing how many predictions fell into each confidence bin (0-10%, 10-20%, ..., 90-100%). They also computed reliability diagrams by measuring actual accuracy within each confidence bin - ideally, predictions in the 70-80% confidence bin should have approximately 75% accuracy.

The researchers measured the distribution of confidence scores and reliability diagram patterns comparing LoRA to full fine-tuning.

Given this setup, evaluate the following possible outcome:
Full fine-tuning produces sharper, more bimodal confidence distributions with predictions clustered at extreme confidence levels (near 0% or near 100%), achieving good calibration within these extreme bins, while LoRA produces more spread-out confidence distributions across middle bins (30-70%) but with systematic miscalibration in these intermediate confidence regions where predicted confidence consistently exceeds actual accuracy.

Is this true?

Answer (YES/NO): NO